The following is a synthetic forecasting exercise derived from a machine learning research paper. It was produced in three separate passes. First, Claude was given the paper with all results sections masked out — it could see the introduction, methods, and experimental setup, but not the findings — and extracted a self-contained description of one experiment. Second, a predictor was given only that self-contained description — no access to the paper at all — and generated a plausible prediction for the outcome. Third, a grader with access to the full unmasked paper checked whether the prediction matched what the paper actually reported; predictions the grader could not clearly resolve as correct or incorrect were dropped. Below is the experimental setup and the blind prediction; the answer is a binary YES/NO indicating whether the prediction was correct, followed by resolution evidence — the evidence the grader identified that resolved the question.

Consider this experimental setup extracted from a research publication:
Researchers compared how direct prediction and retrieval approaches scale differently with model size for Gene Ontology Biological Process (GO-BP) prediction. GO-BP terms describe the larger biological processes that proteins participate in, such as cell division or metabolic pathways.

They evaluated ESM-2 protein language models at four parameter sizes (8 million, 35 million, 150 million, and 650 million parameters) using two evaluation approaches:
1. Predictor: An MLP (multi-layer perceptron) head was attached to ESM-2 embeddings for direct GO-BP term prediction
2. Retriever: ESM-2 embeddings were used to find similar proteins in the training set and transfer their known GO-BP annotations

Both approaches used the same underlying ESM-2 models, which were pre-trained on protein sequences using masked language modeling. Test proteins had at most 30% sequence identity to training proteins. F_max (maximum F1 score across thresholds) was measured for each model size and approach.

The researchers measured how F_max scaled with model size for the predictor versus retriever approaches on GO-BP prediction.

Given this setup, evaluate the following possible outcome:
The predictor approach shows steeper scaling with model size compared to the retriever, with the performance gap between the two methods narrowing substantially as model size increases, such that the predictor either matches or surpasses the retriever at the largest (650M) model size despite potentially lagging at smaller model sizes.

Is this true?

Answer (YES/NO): YES